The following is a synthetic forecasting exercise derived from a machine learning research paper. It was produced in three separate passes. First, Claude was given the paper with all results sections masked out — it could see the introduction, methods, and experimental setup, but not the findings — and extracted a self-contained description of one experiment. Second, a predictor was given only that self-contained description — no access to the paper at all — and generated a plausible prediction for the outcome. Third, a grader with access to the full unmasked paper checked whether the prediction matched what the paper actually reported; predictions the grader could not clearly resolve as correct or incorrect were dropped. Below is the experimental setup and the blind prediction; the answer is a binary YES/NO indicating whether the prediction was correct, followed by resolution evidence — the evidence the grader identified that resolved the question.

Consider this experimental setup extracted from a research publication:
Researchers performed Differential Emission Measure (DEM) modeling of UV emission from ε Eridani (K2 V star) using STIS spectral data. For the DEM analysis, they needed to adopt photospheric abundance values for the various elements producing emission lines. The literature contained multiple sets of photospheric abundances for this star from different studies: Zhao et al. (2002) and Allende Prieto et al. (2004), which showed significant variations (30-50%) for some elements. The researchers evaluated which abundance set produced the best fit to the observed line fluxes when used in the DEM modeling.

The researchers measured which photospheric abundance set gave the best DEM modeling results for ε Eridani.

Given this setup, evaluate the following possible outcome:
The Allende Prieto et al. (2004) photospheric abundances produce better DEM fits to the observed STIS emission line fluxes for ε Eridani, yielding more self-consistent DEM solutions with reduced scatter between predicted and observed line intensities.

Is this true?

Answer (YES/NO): NO